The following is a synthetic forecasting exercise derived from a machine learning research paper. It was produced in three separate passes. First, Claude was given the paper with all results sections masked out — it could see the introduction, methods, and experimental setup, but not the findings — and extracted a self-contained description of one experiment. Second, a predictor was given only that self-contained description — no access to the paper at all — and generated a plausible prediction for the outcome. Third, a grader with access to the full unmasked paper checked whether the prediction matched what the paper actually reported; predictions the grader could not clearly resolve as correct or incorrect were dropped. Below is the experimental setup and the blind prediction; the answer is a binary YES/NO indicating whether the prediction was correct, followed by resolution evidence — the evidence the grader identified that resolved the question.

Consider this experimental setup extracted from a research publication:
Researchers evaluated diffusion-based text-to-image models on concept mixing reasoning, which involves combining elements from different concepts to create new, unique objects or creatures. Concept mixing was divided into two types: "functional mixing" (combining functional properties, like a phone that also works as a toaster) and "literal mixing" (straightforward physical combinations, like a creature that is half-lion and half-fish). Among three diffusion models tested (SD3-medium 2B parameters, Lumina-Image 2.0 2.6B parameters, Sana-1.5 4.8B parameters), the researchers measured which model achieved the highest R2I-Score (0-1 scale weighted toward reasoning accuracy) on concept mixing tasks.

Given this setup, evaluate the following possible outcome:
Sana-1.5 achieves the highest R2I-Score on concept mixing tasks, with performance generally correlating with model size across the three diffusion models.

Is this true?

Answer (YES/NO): NO